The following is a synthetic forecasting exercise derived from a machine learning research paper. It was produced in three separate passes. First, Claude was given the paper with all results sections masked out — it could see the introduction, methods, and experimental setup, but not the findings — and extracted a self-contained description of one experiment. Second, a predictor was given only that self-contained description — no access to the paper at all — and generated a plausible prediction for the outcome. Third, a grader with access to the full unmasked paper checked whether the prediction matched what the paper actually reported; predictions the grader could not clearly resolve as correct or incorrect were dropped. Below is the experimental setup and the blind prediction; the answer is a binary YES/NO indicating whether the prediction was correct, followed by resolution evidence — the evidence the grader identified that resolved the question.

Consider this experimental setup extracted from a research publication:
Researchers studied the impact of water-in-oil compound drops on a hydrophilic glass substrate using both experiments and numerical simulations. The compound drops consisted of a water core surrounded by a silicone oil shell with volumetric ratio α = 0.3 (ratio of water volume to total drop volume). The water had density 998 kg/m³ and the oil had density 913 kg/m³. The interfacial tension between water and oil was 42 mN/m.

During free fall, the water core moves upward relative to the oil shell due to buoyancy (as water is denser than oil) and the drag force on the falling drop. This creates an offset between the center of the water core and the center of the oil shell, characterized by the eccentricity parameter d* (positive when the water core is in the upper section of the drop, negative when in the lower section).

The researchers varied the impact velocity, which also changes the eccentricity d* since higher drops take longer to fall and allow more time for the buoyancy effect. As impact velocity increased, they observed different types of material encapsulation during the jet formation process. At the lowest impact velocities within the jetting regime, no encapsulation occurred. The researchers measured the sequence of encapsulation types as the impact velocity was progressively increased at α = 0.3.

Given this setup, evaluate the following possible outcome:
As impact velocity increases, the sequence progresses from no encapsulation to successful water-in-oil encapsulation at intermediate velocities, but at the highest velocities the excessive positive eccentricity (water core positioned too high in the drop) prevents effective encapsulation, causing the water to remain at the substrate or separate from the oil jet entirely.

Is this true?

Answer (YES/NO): NO